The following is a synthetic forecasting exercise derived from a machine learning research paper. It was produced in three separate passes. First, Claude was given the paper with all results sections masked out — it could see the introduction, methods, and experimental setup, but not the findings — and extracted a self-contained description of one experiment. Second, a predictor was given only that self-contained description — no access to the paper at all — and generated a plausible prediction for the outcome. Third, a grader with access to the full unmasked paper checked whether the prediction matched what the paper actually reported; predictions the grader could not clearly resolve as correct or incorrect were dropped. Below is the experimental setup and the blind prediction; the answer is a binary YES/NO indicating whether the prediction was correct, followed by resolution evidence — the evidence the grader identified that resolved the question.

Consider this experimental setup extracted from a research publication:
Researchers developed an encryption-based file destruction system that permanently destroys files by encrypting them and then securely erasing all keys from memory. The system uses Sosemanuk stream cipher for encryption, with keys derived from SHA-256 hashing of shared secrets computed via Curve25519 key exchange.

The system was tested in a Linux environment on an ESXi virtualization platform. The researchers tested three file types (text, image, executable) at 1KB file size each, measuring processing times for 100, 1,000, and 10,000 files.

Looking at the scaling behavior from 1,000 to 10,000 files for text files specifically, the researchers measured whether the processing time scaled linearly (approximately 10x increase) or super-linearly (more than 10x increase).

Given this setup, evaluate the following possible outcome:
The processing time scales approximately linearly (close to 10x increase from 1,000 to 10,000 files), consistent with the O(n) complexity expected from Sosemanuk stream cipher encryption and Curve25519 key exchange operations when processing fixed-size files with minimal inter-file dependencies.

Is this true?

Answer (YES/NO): NO